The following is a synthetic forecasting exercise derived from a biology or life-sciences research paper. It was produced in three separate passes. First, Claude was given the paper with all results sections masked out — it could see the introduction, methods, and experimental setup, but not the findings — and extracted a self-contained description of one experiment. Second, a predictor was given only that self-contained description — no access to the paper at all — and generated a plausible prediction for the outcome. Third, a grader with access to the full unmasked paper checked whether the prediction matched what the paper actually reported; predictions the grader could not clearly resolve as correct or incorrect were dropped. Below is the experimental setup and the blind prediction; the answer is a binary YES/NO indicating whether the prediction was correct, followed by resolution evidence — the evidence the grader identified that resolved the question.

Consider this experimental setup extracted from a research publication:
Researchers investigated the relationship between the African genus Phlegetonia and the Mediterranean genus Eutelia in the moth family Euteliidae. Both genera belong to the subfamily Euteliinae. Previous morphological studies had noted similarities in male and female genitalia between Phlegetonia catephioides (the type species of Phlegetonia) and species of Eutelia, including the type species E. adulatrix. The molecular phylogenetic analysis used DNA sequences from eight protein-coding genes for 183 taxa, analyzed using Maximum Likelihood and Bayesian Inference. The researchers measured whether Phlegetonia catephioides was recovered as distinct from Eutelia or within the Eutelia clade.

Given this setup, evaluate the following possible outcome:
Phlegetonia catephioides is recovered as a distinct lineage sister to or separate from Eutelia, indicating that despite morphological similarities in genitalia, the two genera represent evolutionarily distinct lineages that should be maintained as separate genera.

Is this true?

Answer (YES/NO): NO